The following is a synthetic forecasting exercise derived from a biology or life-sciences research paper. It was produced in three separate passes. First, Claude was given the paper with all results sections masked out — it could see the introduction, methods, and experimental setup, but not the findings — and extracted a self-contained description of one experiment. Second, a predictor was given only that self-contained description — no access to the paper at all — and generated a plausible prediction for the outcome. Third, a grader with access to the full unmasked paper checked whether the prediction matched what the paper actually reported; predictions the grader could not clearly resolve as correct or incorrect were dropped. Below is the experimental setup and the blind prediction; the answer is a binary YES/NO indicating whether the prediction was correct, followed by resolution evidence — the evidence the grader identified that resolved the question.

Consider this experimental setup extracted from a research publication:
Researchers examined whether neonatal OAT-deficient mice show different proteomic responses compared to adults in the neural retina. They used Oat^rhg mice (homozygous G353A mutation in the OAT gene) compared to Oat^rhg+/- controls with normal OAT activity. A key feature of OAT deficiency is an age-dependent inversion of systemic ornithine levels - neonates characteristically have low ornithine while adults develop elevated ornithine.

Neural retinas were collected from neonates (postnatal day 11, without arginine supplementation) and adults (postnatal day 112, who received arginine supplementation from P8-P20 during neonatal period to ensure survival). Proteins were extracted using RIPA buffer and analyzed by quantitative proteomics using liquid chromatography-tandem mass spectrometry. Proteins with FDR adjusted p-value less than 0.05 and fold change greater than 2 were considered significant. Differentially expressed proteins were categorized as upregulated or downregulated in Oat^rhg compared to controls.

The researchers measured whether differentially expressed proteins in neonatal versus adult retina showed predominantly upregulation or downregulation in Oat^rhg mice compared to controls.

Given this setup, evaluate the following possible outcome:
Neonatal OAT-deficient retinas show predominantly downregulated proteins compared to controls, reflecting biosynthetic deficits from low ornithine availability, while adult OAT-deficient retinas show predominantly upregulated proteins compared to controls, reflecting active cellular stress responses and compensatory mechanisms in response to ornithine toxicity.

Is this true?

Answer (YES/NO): NO